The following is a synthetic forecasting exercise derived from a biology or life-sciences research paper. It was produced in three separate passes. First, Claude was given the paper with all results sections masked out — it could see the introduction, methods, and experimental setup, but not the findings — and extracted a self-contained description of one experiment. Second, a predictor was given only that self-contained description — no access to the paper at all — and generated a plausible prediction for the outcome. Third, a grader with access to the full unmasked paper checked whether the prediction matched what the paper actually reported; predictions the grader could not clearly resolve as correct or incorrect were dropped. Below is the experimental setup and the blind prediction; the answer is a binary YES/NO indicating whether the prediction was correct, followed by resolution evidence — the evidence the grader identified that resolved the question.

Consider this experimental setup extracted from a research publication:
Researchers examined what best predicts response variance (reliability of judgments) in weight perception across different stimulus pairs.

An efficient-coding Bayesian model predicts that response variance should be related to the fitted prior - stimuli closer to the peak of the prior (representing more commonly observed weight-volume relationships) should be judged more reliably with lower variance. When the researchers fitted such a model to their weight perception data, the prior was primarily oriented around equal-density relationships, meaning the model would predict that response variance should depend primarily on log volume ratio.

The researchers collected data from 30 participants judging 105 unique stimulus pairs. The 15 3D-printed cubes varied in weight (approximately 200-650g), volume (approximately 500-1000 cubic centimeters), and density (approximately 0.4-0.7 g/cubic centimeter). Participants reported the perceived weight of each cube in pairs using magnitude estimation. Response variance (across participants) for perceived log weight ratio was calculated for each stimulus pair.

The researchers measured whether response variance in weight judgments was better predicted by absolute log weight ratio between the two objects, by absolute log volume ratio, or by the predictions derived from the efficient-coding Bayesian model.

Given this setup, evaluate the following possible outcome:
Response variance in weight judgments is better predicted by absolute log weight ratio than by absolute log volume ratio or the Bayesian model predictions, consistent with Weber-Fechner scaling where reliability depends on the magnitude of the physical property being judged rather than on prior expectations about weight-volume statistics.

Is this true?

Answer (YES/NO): YES